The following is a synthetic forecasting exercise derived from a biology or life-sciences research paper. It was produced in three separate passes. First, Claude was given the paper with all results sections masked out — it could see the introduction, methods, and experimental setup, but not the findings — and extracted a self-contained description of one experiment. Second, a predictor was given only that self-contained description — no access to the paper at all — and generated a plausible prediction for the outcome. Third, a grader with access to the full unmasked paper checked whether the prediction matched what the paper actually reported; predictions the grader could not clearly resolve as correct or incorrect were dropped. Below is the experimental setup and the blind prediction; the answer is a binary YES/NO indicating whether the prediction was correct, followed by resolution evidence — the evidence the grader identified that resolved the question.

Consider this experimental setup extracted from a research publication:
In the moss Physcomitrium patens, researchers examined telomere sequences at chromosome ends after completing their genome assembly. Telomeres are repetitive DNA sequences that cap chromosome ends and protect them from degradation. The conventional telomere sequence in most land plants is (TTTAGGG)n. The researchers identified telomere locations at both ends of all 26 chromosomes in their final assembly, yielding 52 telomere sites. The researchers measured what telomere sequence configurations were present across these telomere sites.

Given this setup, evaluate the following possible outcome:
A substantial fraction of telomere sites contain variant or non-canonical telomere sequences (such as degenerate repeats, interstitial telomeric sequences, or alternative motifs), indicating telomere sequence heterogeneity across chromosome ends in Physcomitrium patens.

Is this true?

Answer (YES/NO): YES